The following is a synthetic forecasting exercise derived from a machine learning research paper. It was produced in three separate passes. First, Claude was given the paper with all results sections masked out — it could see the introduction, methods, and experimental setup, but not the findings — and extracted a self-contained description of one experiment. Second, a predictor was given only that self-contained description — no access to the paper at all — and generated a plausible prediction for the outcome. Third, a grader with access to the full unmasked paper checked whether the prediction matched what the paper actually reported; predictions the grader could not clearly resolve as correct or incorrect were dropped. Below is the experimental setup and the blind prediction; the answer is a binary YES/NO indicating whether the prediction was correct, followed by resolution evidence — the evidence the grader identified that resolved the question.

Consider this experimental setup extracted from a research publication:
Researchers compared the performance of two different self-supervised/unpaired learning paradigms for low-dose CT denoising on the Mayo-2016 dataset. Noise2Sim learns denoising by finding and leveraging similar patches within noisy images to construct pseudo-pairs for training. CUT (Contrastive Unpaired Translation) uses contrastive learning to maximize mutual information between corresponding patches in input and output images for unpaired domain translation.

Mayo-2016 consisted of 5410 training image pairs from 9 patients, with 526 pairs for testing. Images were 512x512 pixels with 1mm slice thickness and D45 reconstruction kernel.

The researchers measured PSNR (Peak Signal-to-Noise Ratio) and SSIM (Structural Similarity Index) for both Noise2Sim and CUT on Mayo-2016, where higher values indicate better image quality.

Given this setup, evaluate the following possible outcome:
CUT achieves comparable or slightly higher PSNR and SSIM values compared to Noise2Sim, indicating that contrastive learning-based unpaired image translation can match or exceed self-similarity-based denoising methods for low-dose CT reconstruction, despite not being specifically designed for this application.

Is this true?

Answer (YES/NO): NO